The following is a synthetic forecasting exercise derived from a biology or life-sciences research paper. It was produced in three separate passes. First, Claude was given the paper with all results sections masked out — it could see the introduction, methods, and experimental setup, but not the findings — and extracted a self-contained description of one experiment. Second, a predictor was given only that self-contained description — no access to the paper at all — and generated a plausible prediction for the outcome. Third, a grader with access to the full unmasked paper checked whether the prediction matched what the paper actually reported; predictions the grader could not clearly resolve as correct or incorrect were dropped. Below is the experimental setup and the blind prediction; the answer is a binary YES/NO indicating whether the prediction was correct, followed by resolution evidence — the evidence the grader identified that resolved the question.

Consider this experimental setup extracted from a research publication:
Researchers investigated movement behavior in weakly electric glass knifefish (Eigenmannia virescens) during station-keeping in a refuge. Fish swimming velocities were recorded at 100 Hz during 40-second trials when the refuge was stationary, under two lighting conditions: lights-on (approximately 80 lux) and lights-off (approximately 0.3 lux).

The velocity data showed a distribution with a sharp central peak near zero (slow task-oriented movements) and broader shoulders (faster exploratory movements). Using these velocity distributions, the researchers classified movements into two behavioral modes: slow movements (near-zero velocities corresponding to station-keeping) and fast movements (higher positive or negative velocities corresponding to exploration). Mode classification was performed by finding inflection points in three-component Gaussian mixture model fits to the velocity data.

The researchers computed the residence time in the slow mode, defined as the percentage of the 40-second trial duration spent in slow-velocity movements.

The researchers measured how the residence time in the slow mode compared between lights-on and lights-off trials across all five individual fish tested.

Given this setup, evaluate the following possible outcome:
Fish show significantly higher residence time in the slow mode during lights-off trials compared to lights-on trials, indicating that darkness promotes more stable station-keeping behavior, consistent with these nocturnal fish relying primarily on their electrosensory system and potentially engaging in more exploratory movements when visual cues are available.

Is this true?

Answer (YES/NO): NO